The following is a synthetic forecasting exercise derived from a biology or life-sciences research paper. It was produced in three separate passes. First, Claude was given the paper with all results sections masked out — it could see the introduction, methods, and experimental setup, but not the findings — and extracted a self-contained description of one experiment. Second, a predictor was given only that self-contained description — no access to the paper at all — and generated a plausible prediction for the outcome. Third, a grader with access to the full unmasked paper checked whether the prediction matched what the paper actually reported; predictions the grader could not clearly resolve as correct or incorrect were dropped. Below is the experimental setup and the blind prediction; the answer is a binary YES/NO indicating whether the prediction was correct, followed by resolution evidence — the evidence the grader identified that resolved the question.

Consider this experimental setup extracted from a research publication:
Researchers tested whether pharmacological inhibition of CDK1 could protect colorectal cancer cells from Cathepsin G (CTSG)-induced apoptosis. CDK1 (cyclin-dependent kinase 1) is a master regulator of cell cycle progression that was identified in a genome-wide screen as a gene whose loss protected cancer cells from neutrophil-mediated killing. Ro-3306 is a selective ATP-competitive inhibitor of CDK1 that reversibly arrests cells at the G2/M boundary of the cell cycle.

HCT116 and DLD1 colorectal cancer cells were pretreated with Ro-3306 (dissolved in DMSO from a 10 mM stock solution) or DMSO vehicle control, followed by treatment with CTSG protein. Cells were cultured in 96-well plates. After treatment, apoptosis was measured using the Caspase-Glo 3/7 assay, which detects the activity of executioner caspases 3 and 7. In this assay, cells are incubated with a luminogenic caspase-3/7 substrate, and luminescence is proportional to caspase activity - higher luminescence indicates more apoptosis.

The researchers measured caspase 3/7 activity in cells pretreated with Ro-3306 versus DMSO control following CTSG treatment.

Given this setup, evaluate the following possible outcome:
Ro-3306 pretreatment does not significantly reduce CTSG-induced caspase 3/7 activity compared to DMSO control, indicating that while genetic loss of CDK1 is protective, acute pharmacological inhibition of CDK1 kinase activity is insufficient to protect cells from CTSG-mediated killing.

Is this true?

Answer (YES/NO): NO